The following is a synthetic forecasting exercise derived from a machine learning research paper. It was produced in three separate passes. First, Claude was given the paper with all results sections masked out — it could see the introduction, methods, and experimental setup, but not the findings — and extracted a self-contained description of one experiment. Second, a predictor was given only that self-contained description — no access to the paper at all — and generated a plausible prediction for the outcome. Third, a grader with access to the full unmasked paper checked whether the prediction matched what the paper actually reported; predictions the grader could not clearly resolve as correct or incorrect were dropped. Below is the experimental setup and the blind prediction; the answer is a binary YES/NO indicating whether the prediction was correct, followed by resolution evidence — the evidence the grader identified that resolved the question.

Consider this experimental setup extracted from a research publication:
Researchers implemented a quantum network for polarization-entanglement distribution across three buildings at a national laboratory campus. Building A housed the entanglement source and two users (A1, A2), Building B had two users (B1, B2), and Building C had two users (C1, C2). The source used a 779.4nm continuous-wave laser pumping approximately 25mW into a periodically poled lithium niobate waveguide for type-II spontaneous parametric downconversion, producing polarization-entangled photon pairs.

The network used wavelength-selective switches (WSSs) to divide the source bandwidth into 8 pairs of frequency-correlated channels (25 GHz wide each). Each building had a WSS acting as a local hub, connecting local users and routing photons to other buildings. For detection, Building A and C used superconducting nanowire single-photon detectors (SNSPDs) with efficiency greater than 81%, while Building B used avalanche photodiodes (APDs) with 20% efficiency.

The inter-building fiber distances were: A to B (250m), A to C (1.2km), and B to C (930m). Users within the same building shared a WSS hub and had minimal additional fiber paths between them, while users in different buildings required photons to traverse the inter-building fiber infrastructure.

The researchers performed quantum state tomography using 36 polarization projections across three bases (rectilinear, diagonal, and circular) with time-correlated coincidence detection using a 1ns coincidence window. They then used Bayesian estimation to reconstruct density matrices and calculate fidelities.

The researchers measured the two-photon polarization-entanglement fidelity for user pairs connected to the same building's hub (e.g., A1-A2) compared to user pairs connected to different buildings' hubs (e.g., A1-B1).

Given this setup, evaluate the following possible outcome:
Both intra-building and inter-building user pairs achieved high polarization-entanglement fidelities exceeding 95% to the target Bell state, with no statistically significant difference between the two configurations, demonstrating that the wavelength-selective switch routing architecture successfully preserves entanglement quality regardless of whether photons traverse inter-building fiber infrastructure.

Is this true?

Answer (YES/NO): NO